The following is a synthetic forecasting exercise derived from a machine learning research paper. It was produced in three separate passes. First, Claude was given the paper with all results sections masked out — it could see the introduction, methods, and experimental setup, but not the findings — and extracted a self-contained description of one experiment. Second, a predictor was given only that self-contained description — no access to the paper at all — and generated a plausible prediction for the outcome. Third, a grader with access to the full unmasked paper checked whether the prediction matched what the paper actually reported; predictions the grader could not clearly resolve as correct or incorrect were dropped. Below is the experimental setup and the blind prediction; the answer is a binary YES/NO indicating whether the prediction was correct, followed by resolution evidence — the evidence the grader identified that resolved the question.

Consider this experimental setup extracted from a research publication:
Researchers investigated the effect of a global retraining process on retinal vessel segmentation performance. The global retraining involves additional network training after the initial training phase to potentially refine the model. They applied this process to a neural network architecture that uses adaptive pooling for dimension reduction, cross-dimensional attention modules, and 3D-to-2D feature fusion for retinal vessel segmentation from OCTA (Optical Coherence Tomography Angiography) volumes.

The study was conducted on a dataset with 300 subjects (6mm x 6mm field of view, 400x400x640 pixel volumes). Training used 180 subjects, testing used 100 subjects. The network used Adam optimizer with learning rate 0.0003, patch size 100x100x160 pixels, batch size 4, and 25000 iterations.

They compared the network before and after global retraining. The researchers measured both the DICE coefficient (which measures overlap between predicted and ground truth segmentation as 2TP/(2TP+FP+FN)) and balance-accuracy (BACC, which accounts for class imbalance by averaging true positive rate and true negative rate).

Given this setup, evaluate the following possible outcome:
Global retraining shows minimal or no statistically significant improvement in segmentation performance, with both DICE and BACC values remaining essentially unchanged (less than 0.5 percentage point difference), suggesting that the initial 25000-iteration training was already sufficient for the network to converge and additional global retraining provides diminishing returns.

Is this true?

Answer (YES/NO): YES